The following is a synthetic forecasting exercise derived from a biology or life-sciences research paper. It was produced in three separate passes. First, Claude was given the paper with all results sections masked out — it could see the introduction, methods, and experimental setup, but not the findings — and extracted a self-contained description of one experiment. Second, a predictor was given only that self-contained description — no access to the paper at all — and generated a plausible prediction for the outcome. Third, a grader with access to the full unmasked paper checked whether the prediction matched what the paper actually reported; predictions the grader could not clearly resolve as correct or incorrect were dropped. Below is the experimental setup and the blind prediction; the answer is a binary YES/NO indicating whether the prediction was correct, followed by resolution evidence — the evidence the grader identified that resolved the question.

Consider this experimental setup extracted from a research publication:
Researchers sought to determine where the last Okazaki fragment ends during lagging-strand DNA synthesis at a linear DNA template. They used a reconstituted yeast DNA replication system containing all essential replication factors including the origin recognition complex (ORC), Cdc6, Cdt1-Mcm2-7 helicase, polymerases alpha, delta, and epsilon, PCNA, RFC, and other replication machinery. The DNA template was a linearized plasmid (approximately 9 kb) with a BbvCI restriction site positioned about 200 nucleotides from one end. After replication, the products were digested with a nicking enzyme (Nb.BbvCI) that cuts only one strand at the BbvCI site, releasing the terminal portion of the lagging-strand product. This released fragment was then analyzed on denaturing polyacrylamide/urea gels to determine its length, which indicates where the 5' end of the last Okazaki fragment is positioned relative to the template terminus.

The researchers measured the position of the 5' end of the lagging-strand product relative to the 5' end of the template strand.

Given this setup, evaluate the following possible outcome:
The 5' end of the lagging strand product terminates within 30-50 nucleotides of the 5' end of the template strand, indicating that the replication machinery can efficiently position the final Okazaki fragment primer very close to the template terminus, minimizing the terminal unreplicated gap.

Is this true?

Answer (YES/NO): NO